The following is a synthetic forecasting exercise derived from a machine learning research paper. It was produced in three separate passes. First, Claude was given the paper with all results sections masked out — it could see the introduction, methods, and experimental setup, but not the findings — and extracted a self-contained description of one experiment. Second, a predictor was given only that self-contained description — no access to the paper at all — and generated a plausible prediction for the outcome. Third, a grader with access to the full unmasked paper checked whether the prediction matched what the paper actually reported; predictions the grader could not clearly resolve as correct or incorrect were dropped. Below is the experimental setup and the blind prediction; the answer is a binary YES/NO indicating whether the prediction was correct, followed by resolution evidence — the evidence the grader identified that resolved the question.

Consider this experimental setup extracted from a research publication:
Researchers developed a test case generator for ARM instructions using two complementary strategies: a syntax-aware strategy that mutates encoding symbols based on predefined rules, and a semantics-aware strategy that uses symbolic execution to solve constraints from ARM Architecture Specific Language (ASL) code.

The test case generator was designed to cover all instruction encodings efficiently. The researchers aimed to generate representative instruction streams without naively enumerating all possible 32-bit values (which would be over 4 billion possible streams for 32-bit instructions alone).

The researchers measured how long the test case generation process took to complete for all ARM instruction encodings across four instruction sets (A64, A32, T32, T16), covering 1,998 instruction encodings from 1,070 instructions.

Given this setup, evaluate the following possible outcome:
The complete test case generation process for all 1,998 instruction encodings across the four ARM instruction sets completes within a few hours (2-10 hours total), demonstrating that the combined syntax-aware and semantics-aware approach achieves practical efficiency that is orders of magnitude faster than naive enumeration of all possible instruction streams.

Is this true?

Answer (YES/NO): NO